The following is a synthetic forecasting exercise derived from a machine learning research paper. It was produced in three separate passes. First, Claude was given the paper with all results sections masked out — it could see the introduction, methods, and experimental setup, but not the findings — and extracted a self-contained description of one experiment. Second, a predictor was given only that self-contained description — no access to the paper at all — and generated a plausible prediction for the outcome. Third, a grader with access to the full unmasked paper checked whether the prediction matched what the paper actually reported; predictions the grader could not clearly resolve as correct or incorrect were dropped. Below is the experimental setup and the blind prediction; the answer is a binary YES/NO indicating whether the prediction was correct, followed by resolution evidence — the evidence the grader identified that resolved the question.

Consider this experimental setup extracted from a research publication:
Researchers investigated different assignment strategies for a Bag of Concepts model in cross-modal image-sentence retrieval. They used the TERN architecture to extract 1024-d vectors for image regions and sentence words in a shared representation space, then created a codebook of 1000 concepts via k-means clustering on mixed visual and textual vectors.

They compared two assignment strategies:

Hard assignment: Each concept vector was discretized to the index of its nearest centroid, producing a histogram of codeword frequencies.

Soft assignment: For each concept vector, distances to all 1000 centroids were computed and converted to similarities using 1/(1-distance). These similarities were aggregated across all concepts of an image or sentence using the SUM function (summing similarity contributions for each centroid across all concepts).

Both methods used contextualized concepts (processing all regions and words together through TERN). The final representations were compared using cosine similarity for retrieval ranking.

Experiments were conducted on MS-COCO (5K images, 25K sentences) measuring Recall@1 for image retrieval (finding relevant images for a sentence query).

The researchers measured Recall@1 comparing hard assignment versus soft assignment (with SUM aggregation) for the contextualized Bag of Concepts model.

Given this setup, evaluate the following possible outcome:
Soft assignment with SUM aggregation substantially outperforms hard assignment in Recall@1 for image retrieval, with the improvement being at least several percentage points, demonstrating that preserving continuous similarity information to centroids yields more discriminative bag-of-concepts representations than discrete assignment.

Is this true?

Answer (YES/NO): YES